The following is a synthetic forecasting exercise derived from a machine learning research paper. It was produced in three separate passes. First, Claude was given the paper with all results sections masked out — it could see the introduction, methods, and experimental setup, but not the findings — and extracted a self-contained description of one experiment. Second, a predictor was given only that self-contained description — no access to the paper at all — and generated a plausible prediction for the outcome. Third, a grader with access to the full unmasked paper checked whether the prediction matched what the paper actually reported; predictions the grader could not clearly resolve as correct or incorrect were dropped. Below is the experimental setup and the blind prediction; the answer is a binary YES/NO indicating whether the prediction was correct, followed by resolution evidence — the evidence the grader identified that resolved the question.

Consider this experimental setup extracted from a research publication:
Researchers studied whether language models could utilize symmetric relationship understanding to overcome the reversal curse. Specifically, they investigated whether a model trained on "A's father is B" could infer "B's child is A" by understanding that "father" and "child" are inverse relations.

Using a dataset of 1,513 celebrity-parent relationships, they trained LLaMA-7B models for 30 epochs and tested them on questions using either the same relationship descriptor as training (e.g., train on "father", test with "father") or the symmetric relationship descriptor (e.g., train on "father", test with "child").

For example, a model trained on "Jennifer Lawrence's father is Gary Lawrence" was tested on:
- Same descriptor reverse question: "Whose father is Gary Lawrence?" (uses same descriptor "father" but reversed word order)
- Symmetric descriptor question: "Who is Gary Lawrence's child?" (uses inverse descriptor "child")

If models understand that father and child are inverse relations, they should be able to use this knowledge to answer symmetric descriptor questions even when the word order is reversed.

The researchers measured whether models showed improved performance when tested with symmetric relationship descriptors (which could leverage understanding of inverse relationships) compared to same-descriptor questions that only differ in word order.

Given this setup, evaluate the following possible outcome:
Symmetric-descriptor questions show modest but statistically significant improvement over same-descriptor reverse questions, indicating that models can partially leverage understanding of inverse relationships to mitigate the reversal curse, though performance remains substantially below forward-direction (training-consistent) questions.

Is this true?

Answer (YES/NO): NO